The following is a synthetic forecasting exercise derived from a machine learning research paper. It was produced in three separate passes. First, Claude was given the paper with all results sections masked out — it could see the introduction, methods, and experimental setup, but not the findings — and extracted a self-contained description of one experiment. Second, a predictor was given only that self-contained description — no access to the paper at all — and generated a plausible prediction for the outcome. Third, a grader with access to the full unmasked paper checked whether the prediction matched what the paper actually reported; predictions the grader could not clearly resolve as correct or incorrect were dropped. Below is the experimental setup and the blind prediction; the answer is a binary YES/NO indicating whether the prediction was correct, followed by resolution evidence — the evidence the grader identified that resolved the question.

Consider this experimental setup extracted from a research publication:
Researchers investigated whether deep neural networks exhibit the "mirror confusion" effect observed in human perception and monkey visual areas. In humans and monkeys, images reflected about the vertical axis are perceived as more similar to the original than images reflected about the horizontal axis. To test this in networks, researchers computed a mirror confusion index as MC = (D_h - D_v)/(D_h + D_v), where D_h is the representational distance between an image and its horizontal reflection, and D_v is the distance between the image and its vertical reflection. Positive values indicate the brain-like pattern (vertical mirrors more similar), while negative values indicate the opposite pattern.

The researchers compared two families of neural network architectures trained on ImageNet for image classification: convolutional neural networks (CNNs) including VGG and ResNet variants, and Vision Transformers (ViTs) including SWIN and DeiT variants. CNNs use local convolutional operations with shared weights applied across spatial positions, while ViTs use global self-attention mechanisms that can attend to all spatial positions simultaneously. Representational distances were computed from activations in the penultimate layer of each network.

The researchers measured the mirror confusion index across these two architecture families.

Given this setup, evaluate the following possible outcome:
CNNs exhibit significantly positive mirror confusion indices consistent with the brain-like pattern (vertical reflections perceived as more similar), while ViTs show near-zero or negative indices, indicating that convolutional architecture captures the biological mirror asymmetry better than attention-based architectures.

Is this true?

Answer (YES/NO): NO